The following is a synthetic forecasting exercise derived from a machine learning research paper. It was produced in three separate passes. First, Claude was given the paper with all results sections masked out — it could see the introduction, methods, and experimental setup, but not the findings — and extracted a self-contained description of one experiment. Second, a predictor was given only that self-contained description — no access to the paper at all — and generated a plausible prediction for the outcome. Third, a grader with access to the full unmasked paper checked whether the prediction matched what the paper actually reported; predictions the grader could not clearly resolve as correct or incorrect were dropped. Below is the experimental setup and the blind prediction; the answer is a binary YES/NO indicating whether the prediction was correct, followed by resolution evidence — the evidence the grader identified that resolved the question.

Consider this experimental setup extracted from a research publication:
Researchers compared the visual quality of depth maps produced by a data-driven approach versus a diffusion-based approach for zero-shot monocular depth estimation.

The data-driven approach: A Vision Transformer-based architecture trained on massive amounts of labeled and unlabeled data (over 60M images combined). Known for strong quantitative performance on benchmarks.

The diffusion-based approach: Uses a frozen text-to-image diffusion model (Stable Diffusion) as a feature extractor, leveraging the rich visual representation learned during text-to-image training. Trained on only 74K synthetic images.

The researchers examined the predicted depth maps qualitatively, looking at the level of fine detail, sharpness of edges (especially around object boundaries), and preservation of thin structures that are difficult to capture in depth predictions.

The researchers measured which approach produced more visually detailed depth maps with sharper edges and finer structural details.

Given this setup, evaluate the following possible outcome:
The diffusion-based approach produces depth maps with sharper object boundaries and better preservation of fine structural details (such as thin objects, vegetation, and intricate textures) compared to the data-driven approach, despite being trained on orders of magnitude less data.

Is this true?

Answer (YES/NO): YES